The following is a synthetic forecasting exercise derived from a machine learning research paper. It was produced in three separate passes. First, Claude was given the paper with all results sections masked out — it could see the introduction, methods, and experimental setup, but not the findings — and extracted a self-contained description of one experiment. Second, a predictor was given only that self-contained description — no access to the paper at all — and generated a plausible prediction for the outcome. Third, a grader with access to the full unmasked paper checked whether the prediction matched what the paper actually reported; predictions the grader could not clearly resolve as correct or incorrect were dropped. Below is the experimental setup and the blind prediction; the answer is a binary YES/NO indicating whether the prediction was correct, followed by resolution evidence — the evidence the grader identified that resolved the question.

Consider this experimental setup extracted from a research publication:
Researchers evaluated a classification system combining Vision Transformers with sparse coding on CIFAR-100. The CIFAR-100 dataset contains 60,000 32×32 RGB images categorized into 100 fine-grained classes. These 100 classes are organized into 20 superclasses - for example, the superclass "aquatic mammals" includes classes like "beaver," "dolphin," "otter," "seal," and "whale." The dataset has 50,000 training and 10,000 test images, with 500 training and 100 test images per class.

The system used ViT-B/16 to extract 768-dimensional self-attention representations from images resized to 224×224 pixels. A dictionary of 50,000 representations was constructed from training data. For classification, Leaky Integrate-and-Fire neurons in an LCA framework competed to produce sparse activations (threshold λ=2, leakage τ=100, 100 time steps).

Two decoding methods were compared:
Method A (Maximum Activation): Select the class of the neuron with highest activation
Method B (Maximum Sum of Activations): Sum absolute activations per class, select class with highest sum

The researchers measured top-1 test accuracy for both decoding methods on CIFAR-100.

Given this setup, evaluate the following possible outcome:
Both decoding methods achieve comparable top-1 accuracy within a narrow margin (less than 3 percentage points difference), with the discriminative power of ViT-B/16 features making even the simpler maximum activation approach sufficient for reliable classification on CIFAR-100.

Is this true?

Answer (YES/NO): YES